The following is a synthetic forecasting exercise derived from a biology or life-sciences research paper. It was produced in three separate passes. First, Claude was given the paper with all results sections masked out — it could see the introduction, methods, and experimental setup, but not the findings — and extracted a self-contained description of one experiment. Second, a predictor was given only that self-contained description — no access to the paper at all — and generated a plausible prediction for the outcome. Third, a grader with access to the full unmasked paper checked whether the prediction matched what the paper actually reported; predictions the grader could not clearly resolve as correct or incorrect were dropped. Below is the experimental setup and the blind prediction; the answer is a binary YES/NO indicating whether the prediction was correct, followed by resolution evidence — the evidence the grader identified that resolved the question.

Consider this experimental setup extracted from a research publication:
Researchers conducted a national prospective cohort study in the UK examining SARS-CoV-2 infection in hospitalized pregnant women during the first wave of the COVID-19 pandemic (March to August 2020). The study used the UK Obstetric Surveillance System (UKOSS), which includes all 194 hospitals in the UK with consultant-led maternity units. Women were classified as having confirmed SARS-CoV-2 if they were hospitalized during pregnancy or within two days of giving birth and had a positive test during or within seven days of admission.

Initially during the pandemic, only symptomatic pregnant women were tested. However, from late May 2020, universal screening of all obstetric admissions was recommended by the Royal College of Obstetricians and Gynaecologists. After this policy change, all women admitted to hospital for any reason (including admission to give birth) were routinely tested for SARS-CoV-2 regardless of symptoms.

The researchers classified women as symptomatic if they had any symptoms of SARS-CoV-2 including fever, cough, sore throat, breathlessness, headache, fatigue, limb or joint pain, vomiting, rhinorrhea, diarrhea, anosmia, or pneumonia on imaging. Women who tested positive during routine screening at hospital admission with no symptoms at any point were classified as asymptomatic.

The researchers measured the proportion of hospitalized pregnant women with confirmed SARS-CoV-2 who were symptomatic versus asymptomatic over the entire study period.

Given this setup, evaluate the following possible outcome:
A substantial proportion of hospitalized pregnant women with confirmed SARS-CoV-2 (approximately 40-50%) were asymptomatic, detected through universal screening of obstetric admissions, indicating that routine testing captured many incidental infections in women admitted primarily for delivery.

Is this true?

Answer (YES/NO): NO